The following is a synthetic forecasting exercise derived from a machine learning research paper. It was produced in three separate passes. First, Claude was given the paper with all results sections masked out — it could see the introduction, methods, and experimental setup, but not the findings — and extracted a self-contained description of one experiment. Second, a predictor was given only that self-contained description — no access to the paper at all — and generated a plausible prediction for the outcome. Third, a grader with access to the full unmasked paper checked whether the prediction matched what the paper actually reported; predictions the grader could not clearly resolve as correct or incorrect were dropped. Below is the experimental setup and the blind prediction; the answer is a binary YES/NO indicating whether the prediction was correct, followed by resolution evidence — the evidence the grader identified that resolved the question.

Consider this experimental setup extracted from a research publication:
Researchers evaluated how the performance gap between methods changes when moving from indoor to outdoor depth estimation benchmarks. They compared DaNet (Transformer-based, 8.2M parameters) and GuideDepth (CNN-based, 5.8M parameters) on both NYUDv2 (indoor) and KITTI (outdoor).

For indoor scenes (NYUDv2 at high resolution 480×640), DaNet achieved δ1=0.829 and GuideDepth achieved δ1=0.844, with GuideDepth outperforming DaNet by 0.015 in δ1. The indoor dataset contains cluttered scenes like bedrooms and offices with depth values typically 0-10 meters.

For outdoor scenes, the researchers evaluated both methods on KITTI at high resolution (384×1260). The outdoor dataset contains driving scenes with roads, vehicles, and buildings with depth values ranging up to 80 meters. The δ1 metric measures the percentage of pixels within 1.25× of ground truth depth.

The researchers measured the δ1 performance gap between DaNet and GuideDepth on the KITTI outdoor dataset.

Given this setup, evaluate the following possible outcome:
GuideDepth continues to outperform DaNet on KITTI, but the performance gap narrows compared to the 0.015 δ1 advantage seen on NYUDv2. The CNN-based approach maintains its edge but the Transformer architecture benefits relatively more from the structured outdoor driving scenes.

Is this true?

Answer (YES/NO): NO